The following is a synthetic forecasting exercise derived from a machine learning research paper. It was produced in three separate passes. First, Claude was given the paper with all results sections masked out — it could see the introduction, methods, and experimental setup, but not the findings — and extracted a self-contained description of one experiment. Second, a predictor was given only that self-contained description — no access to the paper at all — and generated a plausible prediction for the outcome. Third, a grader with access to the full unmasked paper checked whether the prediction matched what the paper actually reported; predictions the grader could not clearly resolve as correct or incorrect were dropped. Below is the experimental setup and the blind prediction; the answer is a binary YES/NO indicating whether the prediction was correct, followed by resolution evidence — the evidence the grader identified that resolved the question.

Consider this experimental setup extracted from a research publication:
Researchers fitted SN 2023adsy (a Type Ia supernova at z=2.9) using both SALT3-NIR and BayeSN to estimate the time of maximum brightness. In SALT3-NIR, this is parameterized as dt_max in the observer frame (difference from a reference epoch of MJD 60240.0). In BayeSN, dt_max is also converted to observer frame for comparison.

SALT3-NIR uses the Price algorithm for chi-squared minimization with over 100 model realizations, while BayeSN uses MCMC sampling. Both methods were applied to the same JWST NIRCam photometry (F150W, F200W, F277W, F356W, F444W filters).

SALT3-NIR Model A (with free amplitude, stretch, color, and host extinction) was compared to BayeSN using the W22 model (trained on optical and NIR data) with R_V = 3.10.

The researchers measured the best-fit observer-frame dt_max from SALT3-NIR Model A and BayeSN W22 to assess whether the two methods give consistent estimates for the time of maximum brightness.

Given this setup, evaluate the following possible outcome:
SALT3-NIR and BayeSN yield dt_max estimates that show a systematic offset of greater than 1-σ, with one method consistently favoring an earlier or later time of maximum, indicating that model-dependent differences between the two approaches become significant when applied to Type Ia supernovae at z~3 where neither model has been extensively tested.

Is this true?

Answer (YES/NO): NO